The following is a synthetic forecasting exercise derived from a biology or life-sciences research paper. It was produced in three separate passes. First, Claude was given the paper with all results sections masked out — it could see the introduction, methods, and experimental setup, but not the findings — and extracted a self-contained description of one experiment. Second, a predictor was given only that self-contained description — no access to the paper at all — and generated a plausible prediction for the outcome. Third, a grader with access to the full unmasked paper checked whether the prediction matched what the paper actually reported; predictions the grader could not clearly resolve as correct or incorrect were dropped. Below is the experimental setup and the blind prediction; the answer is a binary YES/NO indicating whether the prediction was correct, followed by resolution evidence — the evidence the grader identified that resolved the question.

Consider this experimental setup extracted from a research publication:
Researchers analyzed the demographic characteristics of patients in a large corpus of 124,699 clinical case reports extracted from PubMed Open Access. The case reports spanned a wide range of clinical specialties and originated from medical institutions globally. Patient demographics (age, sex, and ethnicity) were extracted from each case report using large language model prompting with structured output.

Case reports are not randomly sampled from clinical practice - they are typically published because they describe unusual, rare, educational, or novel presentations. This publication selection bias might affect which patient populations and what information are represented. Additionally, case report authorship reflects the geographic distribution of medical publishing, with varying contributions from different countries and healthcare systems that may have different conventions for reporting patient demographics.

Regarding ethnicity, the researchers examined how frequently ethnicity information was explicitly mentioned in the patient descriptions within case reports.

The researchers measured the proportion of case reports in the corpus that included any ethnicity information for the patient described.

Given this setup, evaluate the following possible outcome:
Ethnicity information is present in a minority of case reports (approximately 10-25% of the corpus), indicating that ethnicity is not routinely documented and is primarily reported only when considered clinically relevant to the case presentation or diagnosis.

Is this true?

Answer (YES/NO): YES